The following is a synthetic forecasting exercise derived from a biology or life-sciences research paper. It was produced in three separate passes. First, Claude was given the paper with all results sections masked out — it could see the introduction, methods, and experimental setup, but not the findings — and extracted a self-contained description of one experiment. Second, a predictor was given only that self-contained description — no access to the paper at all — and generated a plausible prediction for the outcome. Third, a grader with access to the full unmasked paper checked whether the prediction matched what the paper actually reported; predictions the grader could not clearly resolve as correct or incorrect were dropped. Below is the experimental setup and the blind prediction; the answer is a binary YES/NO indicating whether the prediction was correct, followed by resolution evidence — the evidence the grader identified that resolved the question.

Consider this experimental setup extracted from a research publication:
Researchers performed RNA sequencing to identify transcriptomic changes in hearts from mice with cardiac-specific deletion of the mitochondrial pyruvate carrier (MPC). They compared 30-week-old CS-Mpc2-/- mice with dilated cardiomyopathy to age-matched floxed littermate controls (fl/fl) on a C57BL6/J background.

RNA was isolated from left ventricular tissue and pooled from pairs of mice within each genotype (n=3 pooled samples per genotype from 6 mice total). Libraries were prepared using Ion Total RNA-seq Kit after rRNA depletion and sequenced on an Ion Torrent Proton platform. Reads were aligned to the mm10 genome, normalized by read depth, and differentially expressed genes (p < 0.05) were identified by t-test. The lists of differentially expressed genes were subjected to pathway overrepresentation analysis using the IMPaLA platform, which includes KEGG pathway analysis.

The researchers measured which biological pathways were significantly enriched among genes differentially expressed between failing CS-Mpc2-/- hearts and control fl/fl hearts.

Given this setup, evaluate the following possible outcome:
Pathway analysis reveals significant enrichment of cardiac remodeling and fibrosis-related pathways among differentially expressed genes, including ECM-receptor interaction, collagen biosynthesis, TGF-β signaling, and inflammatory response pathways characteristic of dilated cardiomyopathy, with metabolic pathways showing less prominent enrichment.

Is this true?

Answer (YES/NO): NO